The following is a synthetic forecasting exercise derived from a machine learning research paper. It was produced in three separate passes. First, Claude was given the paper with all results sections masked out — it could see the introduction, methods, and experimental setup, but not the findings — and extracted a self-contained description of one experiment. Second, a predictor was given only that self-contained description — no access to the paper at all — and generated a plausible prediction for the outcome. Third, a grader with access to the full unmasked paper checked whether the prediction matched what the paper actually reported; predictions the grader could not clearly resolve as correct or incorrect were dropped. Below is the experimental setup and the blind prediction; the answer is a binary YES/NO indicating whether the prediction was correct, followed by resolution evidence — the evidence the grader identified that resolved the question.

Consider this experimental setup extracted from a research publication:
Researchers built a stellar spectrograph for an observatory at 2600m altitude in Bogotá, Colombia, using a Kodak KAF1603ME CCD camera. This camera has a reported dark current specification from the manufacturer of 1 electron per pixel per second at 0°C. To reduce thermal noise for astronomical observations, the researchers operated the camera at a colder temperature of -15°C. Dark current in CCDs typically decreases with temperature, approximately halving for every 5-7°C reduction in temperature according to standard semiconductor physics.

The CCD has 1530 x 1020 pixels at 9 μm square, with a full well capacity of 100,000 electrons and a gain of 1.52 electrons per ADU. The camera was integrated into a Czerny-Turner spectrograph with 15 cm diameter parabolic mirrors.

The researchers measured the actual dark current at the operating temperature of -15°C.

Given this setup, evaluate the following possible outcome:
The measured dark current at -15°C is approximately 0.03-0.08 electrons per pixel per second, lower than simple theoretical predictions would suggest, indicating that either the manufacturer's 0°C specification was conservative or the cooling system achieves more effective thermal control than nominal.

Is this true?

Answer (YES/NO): NO